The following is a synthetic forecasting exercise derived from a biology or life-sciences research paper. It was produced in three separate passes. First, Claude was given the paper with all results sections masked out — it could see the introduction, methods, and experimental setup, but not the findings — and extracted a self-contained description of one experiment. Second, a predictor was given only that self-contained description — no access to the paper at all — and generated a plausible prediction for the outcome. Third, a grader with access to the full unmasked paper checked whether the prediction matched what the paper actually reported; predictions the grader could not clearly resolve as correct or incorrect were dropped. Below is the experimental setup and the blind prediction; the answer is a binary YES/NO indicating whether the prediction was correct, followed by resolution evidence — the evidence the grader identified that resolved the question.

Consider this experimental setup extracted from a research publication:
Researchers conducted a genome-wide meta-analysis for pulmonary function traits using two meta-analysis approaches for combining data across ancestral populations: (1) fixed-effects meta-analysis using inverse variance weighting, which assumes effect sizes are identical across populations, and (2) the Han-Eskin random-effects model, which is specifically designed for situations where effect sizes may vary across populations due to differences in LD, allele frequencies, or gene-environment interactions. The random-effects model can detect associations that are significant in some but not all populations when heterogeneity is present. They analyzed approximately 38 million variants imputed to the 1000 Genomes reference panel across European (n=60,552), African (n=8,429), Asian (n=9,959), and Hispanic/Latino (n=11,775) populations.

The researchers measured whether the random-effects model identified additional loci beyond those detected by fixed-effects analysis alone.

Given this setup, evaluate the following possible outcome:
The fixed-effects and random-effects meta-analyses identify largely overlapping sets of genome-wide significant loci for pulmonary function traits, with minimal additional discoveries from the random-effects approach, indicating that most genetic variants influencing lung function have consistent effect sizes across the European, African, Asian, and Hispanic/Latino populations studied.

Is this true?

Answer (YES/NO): NO